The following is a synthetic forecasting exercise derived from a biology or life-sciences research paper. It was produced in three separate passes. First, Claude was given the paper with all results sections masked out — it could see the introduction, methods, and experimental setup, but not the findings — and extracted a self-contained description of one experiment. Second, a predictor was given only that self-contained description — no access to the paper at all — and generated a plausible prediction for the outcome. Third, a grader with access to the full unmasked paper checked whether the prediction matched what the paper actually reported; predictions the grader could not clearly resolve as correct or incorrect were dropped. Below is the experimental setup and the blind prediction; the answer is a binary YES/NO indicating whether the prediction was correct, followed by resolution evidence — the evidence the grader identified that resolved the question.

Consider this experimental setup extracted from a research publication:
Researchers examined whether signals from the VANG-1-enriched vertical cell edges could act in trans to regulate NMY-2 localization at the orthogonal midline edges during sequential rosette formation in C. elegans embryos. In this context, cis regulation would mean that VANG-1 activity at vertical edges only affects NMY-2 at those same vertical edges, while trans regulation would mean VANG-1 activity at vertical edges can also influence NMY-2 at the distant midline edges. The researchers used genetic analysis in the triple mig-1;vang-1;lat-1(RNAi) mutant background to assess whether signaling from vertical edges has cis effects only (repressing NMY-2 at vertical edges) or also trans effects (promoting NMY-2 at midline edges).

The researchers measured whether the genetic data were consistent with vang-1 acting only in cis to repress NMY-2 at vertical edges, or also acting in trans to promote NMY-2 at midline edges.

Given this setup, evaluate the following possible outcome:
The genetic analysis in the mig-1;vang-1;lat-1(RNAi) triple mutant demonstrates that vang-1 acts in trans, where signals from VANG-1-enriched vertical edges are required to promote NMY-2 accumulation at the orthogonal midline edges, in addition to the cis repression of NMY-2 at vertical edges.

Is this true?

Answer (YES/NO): YES